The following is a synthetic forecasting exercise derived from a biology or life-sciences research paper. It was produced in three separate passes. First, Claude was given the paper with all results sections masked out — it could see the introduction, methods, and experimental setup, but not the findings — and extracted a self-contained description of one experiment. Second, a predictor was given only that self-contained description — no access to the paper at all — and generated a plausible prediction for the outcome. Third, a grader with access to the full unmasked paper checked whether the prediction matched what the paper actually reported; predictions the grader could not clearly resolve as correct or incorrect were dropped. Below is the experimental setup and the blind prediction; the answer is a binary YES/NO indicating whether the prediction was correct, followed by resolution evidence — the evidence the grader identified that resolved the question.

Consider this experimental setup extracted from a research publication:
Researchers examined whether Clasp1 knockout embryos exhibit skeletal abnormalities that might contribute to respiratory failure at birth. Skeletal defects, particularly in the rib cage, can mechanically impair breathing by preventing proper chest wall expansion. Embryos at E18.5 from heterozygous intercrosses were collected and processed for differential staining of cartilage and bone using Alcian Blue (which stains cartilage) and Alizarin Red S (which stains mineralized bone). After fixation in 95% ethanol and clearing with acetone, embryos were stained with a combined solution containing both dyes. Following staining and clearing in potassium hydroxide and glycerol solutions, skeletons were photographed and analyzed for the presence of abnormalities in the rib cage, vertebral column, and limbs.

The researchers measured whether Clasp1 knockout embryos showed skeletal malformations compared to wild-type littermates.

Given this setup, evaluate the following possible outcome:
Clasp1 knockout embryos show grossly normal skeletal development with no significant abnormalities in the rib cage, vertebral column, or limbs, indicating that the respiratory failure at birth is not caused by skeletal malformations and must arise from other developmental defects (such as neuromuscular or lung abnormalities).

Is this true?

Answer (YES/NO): YES